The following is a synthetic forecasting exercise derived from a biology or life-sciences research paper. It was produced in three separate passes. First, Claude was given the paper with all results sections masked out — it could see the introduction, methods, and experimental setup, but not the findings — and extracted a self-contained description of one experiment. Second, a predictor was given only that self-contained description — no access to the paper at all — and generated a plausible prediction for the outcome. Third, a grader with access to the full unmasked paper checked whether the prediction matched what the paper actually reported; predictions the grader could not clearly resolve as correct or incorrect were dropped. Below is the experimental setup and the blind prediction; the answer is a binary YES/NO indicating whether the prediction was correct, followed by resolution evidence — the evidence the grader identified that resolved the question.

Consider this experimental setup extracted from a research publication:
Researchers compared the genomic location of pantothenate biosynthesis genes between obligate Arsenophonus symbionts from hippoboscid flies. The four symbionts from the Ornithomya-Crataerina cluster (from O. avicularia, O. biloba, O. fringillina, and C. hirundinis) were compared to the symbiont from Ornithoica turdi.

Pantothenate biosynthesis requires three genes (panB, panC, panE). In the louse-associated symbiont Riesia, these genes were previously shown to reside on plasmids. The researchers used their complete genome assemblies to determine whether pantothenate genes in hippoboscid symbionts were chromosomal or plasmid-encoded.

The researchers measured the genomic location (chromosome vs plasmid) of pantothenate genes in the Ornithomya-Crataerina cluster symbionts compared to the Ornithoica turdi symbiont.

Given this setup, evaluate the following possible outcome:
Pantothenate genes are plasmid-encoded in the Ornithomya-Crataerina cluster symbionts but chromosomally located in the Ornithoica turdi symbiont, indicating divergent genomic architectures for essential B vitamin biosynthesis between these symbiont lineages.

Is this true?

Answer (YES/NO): YES